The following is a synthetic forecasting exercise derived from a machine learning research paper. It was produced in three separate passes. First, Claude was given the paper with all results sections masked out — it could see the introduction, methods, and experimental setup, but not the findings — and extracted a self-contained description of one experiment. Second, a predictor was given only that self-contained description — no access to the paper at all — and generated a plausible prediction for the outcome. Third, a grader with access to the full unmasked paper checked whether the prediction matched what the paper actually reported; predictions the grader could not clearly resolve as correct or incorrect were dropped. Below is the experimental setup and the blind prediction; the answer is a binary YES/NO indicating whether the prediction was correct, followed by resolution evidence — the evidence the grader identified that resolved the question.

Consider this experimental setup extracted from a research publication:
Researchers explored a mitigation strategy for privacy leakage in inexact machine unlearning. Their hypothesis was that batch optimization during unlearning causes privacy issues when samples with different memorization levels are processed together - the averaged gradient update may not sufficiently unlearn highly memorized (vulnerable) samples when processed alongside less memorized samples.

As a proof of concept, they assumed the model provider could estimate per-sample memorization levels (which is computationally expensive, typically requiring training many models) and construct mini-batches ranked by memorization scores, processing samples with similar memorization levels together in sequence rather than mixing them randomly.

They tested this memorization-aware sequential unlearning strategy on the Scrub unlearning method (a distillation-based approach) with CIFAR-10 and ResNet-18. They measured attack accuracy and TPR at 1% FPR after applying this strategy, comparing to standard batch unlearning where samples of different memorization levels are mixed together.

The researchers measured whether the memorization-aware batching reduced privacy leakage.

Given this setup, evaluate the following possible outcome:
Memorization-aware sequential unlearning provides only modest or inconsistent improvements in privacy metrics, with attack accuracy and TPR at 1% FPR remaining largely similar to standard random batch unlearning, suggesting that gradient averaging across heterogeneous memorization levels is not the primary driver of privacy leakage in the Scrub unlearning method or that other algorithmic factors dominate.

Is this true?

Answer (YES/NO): NO